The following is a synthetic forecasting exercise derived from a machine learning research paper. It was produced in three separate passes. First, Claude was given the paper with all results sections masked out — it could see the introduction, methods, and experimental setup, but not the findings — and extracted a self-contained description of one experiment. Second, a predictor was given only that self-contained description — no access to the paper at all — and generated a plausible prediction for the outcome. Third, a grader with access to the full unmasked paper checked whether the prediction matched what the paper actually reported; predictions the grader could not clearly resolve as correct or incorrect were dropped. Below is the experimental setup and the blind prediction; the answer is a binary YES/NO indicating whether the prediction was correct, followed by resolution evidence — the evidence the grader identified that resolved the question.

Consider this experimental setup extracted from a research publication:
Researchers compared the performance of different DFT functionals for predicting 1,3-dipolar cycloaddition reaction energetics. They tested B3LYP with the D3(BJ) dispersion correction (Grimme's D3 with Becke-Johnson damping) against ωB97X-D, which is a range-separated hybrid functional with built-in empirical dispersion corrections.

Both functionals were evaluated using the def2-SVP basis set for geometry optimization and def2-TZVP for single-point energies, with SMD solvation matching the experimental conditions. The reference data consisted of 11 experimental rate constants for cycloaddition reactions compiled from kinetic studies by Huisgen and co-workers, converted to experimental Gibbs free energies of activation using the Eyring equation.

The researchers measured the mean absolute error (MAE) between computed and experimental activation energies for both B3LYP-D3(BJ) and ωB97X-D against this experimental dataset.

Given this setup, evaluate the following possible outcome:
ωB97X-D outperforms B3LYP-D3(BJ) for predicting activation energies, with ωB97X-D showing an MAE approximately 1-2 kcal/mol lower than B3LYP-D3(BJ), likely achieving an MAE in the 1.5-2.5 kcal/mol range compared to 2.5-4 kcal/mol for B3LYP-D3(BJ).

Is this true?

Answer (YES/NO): NO